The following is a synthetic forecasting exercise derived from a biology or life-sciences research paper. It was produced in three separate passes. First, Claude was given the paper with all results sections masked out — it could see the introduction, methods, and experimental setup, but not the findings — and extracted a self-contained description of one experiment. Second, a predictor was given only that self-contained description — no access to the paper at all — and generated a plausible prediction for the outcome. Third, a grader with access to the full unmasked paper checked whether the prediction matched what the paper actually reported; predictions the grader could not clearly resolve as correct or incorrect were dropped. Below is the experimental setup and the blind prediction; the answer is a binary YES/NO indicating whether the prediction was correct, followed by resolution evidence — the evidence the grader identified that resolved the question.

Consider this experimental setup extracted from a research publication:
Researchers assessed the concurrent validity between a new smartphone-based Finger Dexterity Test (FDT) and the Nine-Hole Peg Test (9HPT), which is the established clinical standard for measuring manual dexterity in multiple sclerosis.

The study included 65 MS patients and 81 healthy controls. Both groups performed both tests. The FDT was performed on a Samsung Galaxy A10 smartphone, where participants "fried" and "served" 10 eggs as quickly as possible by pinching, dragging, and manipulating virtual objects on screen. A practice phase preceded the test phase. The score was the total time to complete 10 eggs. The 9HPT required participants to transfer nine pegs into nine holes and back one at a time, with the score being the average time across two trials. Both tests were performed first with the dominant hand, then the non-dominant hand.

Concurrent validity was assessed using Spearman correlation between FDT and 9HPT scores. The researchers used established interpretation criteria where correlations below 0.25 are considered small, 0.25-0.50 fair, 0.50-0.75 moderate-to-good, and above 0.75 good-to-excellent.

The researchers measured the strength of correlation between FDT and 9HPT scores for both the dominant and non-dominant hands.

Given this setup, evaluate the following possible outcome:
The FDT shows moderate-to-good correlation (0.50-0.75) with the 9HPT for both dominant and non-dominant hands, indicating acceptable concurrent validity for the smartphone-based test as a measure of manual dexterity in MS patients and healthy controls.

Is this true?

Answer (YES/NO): NO